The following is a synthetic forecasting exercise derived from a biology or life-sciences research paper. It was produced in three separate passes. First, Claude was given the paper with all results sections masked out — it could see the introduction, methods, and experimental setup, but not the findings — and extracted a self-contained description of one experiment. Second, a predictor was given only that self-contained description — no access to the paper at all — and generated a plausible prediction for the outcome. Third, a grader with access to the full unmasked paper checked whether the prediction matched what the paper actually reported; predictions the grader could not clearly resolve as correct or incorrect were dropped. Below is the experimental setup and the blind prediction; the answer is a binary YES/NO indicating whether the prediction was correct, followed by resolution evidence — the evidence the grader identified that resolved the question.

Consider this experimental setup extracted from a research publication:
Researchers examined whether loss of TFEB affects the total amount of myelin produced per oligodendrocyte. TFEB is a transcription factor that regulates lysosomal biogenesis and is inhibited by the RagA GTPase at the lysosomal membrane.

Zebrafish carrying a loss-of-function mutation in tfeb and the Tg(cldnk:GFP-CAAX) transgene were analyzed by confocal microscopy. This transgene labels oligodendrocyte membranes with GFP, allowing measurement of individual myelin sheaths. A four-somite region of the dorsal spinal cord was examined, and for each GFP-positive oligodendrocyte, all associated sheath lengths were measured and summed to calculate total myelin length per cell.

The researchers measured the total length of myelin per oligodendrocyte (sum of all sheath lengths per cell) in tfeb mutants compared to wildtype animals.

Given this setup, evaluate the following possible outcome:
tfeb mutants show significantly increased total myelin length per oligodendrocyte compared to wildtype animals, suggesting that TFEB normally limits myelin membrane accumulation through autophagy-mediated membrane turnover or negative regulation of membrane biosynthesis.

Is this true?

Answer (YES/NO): NO